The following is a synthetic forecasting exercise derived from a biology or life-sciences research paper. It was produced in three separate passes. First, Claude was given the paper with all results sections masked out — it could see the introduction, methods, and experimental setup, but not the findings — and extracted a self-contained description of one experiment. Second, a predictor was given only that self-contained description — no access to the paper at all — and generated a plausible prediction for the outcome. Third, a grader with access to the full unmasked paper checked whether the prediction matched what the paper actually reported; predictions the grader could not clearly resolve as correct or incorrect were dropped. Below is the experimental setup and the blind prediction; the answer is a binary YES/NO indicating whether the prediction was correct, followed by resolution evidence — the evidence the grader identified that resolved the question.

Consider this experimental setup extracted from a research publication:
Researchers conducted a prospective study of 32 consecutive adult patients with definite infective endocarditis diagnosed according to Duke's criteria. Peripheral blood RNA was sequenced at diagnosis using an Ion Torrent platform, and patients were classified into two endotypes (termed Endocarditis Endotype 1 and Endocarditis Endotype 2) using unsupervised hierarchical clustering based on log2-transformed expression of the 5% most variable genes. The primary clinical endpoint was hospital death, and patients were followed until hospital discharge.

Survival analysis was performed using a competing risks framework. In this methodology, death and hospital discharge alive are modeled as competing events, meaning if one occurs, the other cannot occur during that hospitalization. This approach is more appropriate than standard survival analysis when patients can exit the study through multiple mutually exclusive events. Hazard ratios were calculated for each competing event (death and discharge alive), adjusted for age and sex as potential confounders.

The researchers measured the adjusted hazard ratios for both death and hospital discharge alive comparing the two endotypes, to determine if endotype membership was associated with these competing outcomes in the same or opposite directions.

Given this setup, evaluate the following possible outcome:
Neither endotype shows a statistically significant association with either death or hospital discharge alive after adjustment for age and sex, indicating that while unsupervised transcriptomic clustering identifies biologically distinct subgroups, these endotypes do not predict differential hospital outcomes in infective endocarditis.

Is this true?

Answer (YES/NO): NO